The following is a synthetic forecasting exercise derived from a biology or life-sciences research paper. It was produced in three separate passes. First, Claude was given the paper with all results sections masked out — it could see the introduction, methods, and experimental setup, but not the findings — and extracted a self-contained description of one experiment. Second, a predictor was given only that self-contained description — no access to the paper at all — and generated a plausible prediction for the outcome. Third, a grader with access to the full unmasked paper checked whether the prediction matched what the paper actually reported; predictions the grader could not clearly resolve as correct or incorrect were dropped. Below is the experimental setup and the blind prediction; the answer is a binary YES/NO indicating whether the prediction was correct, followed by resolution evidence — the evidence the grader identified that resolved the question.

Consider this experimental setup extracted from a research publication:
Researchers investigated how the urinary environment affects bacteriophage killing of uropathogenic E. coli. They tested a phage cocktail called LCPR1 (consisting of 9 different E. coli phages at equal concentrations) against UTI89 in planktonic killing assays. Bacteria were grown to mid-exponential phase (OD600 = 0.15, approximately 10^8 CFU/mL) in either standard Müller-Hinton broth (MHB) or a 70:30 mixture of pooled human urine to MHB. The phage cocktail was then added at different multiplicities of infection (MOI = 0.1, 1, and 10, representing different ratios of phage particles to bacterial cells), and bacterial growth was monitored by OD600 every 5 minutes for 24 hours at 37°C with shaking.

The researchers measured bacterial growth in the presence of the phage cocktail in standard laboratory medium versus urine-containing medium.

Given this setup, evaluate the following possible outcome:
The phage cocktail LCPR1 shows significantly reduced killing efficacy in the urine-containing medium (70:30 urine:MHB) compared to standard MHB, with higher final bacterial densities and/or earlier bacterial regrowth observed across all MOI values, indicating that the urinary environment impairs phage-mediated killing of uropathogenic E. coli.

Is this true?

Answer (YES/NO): YES